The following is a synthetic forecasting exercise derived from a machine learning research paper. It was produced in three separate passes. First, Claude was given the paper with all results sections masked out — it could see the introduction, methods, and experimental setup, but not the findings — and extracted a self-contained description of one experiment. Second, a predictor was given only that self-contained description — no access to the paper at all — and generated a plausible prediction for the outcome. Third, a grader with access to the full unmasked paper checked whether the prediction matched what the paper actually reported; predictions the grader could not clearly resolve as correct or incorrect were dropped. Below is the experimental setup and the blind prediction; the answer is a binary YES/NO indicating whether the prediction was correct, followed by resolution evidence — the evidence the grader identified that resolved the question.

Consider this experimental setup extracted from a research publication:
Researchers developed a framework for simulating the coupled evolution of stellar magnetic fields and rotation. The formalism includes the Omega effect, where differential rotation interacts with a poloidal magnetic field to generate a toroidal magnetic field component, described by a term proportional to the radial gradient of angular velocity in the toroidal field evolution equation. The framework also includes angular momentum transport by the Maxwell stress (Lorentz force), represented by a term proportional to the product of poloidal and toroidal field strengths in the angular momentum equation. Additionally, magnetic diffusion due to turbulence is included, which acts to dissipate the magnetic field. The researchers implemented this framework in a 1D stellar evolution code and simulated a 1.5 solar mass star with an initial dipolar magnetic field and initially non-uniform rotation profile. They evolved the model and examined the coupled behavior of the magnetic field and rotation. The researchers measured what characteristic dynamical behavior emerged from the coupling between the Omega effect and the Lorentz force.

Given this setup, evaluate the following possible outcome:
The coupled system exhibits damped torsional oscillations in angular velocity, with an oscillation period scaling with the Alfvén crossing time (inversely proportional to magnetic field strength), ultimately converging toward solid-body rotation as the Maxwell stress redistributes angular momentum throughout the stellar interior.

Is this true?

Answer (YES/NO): YES